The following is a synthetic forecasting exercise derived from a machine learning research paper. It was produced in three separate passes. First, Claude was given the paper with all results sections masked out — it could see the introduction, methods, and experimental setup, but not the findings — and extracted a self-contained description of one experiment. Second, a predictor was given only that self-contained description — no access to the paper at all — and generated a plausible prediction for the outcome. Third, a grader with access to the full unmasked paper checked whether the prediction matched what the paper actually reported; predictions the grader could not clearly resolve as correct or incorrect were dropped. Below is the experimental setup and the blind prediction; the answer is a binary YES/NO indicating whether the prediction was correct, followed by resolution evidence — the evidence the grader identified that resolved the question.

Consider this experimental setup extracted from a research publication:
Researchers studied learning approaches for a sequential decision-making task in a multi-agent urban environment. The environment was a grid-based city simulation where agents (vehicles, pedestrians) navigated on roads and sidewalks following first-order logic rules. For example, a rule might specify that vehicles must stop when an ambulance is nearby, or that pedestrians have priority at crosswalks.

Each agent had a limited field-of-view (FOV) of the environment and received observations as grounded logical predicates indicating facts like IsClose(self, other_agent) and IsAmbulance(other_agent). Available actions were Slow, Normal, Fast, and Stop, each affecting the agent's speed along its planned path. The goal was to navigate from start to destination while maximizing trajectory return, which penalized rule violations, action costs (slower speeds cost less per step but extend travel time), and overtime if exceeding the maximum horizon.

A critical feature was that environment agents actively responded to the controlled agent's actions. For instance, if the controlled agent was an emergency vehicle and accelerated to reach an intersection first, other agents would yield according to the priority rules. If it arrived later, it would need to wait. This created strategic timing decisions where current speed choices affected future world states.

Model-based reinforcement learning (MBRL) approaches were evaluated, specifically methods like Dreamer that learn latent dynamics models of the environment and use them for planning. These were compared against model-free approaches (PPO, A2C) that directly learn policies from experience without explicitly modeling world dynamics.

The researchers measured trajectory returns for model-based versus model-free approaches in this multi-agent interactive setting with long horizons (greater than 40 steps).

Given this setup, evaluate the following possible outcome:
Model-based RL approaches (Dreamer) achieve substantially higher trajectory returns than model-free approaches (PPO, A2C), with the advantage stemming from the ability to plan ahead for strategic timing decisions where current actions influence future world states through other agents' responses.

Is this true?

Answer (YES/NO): NO